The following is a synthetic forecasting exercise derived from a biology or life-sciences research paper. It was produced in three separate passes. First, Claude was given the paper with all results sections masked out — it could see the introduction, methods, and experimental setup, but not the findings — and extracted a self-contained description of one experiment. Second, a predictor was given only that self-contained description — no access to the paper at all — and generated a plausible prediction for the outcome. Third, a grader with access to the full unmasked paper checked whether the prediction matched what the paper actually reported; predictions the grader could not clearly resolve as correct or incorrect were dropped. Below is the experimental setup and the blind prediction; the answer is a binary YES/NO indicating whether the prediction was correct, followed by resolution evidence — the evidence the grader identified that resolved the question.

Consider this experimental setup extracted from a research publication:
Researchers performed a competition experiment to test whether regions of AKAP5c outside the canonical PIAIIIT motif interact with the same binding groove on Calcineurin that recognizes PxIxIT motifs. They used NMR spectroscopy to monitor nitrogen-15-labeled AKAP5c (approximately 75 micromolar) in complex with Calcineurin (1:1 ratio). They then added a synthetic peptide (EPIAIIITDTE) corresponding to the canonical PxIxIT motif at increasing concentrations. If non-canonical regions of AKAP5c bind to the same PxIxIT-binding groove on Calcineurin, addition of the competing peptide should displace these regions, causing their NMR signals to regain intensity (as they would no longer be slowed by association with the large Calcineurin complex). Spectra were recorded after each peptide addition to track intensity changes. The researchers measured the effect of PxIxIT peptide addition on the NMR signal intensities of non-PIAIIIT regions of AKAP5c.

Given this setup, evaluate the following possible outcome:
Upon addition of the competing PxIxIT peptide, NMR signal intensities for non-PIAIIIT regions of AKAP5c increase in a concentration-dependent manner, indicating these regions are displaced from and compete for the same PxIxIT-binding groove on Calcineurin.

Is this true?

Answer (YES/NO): YES